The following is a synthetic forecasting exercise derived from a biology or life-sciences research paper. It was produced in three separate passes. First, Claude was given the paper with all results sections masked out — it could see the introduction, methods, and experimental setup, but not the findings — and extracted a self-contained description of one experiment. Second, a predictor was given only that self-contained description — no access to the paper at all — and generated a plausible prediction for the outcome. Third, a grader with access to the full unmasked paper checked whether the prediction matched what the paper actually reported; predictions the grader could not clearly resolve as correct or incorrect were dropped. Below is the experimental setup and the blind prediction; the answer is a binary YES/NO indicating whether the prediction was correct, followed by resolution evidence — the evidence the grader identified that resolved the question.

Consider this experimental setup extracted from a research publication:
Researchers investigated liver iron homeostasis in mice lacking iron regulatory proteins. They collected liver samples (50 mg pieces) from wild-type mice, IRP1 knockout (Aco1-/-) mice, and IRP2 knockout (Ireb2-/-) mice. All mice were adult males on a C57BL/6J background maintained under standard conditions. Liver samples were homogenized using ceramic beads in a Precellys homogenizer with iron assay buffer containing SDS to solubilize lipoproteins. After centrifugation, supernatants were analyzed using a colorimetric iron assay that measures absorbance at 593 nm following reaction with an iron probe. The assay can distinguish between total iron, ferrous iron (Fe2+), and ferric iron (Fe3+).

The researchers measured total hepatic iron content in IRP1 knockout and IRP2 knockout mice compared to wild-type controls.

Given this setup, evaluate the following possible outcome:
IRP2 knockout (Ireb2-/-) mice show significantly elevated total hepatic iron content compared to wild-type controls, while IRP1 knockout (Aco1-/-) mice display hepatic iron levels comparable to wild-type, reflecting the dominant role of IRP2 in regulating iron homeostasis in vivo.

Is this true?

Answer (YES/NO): NO